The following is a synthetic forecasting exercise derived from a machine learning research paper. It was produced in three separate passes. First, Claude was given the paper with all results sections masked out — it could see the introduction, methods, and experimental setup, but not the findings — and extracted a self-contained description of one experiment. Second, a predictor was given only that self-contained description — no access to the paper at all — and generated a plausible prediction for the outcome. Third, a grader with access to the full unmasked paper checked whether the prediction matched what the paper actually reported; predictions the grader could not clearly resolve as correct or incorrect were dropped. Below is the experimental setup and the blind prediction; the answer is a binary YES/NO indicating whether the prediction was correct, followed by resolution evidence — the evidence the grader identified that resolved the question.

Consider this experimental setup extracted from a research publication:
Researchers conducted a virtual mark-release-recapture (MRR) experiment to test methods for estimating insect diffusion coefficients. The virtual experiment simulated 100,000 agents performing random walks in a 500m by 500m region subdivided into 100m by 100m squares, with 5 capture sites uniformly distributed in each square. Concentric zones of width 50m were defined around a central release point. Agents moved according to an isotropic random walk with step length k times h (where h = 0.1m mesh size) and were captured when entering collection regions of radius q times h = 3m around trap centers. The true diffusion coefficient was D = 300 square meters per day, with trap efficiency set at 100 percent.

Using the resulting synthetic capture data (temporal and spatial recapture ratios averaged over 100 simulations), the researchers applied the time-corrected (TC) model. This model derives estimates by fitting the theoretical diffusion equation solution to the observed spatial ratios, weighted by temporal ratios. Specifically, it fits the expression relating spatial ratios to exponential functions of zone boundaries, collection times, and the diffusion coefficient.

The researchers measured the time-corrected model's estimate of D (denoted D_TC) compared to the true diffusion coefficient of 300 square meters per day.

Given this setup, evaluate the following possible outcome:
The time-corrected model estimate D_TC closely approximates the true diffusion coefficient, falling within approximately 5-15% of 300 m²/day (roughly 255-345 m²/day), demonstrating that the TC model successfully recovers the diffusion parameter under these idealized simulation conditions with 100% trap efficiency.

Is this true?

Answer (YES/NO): NO